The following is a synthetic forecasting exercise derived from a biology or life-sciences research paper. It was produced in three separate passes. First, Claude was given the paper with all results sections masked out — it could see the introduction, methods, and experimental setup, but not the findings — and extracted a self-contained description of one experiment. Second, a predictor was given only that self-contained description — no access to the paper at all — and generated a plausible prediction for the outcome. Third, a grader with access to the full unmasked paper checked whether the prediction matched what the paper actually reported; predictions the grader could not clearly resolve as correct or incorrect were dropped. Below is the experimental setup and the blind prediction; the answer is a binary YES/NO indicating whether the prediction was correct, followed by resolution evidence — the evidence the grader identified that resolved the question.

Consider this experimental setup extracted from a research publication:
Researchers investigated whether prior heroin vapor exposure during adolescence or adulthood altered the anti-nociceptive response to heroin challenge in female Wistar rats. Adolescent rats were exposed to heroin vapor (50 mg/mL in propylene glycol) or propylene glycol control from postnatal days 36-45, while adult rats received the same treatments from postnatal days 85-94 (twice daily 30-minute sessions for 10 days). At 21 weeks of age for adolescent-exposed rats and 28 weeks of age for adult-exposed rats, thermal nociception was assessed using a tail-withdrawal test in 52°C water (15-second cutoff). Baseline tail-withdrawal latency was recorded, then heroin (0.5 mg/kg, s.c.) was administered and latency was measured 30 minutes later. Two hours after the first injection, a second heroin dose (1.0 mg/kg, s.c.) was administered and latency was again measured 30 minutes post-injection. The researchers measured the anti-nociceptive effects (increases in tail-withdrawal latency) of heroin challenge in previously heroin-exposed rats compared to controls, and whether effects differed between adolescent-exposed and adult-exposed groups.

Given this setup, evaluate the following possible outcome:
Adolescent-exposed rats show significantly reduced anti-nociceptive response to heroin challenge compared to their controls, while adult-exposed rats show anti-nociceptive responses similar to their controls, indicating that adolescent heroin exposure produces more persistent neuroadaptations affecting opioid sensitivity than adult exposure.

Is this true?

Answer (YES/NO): NO